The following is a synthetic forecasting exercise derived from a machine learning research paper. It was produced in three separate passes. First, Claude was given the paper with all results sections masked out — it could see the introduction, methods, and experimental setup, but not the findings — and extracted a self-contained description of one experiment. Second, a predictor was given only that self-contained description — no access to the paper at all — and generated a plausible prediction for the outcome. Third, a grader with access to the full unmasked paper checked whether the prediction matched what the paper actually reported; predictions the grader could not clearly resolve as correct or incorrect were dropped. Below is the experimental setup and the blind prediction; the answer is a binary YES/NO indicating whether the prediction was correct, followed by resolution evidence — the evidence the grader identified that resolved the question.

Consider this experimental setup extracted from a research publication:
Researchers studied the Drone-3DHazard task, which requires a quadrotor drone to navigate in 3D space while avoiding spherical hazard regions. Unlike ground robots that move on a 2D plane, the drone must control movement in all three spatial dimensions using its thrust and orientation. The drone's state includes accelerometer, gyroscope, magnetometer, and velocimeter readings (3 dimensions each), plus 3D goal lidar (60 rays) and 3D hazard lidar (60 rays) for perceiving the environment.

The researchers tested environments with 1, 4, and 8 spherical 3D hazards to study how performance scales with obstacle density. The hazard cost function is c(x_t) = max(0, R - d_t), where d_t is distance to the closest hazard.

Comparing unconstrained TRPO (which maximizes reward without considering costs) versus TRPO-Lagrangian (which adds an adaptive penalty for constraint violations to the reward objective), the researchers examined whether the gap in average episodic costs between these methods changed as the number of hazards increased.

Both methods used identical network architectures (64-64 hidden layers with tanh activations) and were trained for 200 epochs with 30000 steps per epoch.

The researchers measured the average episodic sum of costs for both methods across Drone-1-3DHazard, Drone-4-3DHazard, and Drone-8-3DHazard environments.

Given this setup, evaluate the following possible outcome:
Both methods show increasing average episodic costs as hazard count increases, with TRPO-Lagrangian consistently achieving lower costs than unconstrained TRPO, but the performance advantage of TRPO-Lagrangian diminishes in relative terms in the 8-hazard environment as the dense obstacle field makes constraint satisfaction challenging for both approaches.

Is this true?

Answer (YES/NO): YES